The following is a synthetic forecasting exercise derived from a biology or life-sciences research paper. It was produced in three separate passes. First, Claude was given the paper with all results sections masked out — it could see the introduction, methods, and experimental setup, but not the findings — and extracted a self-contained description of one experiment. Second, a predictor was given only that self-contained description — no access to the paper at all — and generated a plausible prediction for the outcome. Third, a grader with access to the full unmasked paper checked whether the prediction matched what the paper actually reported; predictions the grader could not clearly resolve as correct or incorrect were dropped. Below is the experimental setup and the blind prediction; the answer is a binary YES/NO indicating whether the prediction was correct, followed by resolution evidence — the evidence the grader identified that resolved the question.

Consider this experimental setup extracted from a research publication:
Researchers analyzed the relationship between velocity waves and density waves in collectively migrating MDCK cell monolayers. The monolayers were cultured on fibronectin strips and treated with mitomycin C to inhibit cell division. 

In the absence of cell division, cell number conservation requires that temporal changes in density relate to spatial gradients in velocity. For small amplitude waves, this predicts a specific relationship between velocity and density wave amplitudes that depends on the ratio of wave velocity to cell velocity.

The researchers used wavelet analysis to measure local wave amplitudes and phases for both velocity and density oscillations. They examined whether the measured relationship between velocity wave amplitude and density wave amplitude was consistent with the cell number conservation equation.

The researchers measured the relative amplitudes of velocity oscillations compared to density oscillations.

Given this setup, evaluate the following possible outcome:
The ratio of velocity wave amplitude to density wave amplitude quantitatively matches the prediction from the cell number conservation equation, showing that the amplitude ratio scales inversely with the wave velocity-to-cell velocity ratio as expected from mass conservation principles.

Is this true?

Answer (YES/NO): YES